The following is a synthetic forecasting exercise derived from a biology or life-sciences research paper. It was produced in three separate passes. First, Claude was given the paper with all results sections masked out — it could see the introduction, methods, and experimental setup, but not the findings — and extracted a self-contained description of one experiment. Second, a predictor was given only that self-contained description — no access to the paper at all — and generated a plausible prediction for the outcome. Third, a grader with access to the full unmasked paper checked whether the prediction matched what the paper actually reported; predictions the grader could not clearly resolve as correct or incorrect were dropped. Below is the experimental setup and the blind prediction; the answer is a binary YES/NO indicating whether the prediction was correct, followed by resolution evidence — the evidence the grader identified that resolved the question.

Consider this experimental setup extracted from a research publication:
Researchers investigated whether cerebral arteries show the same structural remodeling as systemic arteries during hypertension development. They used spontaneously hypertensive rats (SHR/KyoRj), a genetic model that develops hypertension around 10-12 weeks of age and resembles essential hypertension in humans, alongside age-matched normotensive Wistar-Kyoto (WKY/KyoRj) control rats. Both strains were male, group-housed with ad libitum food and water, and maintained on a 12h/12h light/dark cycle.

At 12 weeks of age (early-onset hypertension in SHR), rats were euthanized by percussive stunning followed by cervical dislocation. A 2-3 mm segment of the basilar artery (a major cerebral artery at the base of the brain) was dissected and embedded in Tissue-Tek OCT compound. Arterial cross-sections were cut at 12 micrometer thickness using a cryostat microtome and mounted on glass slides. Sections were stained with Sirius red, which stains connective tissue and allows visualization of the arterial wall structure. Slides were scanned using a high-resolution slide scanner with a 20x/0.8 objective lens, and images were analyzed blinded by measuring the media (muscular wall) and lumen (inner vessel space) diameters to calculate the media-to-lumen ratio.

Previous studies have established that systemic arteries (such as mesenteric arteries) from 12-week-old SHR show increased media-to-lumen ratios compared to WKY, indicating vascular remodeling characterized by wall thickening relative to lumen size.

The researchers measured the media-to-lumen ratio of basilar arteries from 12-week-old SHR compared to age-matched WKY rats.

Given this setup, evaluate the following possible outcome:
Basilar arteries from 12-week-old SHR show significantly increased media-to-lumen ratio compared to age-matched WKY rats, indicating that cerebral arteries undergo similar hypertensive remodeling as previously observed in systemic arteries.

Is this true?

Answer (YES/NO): NO